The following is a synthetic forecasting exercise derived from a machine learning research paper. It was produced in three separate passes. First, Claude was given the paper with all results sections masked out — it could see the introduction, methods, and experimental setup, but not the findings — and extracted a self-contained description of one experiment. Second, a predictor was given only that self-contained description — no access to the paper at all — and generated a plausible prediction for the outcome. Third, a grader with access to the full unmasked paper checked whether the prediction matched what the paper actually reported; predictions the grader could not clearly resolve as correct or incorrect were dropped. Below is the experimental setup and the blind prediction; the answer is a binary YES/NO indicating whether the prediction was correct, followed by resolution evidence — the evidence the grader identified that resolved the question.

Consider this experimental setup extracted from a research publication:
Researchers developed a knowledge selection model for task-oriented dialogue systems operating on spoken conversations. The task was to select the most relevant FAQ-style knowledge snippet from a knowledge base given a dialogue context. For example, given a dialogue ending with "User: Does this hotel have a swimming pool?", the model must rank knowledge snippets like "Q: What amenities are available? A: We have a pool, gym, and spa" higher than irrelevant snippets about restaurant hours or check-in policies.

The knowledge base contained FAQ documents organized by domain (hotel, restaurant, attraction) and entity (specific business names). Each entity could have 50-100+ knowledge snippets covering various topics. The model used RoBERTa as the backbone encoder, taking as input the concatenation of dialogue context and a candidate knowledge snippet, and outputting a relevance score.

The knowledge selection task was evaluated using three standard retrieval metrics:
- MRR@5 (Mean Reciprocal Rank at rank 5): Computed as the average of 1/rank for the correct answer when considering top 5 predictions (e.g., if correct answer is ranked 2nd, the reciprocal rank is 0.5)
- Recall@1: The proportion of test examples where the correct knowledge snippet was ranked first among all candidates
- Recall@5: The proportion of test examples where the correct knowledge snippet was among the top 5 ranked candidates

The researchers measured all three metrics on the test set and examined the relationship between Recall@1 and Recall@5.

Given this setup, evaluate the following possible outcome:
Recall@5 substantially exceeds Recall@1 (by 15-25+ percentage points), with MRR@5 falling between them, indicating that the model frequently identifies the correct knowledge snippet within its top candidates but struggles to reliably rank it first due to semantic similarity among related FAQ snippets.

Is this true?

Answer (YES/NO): NO